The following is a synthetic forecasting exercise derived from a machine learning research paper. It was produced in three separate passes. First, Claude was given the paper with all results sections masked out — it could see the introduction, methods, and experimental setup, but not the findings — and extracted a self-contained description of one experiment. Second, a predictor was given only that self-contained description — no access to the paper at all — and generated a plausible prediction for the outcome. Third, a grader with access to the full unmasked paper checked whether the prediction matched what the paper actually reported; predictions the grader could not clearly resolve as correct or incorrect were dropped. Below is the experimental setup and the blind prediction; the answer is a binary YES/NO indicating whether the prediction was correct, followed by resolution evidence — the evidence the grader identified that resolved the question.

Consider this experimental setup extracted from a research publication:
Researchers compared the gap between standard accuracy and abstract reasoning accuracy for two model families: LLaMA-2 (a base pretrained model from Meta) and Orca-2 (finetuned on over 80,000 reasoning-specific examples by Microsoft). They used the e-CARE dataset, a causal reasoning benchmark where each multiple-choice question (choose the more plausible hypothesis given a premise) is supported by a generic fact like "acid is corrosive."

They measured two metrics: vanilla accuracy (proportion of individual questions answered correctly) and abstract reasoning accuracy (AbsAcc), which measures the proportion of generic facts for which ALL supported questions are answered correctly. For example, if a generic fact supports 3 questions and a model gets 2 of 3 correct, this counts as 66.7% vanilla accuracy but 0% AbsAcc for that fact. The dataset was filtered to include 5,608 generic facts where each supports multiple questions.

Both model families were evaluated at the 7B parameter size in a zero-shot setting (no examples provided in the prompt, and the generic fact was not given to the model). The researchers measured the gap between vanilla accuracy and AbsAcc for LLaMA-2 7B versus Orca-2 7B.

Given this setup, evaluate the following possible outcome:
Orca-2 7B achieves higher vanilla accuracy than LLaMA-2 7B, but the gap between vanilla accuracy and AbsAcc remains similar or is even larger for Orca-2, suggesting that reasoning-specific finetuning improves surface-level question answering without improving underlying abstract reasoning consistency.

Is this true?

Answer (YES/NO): NO